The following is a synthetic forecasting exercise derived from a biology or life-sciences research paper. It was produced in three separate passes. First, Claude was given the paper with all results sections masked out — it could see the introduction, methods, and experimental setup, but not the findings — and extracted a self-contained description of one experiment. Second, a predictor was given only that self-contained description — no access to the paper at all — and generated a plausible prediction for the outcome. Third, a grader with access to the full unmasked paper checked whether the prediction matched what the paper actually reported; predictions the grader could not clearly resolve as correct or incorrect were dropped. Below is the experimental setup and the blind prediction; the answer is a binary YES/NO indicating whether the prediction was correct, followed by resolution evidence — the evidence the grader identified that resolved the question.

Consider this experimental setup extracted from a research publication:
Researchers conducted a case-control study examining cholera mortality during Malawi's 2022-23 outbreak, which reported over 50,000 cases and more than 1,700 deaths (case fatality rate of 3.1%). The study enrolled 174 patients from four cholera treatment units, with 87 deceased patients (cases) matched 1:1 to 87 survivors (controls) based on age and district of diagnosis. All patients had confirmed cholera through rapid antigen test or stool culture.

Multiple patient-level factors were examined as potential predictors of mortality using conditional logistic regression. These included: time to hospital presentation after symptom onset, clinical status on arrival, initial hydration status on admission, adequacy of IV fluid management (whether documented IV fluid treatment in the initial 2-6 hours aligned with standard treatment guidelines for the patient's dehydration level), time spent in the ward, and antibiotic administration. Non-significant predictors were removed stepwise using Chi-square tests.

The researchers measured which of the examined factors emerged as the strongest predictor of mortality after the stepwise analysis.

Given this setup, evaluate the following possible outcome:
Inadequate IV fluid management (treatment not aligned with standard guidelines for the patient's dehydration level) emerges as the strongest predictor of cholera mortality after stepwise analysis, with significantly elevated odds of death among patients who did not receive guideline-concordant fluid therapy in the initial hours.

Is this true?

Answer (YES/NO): YES